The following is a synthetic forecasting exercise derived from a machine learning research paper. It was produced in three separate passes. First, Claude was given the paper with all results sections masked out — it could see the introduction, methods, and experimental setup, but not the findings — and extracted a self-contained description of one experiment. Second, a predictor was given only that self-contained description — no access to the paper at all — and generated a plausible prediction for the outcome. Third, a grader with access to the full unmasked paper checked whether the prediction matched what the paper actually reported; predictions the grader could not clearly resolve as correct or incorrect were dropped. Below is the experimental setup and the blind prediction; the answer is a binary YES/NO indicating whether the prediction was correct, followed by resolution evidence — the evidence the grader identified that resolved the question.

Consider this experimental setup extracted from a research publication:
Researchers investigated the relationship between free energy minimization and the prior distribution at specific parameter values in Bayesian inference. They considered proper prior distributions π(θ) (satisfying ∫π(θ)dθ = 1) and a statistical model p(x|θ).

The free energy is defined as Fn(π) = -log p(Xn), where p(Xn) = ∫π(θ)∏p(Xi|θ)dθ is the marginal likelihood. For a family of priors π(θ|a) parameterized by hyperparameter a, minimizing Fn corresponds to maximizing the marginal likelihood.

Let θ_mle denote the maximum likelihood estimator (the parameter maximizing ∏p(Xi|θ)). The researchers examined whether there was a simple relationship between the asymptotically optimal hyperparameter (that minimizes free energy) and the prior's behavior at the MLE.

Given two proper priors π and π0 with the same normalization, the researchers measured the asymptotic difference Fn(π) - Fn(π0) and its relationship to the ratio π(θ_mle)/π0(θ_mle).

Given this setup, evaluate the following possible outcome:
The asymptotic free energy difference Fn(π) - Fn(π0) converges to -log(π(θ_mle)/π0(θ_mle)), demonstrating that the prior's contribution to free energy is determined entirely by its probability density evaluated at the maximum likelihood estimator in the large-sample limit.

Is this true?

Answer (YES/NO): YES